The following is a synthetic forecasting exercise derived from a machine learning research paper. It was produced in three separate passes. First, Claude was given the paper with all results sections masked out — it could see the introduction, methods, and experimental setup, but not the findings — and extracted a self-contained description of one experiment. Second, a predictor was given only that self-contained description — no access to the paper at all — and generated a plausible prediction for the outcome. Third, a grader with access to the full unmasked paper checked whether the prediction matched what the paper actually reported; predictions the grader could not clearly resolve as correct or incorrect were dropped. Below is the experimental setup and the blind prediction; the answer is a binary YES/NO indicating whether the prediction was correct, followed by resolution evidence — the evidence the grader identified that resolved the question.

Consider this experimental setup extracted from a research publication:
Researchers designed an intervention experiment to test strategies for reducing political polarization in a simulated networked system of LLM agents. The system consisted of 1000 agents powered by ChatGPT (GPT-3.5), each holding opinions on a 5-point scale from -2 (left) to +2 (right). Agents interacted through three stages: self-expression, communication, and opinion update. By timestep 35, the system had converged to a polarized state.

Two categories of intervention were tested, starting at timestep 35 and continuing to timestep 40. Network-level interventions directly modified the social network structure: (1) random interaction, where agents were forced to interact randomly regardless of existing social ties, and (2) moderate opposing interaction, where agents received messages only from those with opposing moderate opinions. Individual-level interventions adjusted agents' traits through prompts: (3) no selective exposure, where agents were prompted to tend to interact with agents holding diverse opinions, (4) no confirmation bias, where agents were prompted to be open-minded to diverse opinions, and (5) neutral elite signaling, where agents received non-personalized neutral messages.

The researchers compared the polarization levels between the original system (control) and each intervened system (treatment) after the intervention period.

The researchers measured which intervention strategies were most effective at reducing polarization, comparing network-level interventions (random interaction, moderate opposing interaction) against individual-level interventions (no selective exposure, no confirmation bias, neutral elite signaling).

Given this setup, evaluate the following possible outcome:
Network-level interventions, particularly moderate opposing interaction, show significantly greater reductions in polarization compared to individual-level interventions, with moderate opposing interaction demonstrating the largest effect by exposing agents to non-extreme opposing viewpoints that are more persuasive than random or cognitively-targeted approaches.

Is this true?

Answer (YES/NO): NO